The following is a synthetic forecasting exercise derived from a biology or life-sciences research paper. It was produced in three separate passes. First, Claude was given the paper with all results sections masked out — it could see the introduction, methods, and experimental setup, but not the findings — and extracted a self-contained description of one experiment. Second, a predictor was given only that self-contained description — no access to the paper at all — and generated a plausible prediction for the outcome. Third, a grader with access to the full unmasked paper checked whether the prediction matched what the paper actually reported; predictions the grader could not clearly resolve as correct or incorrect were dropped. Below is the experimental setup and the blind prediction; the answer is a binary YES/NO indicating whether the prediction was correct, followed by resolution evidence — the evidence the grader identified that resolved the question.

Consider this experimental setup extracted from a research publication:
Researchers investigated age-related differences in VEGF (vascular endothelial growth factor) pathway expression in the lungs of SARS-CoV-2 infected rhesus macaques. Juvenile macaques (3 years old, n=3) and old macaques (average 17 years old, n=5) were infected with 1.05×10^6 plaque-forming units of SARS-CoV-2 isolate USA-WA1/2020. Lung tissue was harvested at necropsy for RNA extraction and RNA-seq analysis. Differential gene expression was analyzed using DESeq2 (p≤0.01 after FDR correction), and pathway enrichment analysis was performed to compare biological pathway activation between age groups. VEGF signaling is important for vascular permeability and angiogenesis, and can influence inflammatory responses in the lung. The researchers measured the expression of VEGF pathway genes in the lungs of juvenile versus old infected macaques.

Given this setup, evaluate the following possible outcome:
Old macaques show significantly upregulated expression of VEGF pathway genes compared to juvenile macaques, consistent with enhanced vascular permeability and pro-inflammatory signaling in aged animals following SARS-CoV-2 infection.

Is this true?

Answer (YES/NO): NO